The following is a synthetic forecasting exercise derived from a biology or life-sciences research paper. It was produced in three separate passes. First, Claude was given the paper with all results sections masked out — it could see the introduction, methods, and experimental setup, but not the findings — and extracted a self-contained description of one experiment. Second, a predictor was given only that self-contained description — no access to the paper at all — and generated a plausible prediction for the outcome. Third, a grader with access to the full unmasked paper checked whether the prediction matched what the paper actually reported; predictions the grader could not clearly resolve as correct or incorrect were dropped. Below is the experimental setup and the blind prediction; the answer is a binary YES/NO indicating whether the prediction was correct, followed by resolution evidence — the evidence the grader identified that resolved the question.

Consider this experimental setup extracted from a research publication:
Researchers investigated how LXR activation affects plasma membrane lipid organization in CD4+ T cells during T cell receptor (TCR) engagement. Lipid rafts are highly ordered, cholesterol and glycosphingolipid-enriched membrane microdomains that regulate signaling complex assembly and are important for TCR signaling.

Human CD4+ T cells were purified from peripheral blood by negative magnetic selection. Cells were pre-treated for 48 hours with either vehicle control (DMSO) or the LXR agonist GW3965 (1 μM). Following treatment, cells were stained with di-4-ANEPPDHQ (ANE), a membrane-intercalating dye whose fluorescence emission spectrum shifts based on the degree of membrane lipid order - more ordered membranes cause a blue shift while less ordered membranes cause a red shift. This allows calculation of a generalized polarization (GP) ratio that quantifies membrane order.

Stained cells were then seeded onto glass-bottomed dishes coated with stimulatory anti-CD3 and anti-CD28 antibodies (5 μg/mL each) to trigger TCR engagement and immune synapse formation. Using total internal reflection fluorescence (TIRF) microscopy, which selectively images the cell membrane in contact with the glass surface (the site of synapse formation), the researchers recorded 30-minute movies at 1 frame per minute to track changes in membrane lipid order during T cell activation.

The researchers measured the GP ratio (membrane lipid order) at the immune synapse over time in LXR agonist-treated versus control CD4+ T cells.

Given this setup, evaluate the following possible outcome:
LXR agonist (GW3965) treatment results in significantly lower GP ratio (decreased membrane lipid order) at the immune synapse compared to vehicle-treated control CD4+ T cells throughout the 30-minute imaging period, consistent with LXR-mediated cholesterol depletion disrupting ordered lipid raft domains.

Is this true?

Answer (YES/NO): NO